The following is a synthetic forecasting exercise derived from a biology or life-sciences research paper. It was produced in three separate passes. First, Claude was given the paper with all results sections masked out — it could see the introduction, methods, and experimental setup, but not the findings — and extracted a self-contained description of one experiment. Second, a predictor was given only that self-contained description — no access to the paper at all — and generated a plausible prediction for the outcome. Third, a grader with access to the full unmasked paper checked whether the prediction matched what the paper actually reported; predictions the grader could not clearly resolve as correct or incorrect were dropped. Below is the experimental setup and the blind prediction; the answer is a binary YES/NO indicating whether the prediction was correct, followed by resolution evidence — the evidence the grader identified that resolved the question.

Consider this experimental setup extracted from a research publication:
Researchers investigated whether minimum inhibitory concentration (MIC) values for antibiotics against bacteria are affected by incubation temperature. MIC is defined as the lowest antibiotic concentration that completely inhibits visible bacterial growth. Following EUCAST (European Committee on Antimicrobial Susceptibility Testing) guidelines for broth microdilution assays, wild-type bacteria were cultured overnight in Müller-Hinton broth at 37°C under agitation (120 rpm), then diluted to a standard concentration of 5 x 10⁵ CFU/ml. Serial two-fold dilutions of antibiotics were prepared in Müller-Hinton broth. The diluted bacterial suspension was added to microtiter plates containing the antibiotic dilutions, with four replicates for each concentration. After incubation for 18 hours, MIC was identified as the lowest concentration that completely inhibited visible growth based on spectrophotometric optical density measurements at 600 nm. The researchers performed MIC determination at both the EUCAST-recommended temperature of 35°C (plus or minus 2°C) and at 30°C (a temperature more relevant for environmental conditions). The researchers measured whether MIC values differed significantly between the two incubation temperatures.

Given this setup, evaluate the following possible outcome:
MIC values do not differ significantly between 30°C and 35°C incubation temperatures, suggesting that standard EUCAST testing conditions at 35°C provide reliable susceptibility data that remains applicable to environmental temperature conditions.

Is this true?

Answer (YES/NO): YES